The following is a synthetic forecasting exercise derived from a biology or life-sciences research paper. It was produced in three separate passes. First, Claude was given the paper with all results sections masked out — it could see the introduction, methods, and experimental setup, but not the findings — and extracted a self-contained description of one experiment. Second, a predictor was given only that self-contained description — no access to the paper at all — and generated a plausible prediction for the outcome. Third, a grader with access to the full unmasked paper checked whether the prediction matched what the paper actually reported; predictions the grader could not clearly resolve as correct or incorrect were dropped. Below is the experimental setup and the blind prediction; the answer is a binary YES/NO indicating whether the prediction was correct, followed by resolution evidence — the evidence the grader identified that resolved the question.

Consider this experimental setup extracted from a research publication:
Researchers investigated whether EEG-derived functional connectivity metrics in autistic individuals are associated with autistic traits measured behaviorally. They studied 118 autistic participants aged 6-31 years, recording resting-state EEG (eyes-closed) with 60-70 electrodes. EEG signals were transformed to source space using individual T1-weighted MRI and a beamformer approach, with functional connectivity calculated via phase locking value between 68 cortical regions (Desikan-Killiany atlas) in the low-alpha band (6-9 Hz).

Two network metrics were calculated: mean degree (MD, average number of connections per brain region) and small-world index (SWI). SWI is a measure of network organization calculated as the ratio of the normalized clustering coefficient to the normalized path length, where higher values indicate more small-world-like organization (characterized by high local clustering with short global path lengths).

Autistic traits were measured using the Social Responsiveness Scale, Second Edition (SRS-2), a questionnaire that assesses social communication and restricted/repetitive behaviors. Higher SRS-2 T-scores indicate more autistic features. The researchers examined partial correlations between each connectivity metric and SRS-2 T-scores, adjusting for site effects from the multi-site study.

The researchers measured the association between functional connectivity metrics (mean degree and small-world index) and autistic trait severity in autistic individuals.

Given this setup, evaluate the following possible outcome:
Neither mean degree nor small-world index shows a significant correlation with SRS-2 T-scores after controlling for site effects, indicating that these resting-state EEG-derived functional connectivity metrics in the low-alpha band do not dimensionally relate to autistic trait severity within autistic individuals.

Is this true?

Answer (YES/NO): NO